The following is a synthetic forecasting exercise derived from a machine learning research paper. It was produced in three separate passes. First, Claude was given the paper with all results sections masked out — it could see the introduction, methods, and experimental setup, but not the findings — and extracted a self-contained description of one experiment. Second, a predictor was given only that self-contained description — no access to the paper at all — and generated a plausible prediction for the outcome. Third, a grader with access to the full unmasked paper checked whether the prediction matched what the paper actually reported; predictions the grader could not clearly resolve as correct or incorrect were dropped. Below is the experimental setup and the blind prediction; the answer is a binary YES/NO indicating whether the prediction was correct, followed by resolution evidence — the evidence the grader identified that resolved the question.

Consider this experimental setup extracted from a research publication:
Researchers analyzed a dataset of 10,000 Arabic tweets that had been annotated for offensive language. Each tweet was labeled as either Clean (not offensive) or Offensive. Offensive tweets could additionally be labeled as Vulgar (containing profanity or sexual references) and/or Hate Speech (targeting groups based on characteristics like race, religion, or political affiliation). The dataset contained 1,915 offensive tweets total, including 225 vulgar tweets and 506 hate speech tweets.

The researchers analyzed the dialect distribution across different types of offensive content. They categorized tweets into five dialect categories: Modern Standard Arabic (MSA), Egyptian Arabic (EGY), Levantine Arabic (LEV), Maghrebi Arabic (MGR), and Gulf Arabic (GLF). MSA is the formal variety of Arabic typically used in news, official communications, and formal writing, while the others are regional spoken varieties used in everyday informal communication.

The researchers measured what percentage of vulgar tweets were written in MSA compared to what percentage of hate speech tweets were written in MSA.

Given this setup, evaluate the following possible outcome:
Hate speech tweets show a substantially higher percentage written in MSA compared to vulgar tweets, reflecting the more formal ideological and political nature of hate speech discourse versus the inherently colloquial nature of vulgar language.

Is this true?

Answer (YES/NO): YES